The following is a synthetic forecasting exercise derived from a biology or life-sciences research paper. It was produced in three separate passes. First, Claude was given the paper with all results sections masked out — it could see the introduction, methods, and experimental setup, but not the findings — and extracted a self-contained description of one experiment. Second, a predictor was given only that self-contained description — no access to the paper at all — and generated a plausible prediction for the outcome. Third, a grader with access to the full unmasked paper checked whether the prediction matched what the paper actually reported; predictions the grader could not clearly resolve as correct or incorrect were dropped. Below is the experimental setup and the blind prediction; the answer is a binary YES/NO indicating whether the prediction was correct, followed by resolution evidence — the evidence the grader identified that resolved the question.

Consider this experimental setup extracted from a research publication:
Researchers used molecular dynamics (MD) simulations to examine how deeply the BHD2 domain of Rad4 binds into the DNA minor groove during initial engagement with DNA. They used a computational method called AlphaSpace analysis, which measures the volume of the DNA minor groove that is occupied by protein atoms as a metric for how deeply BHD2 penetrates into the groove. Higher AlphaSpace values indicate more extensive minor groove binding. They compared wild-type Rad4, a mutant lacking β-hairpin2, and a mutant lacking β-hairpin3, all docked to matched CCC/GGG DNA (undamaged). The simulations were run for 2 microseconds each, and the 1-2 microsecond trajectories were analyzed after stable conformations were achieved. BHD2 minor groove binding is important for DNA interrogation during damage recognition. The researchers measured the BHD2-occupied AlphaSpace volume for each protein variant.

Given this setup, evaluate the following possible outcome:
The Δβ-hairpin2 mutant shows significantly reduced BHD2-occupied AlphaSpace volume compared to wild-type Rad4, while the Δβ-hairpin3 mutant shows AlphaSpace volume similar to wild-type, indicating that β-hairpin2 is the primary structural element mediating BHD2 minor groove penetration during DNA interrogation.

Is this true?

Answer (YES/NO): NO